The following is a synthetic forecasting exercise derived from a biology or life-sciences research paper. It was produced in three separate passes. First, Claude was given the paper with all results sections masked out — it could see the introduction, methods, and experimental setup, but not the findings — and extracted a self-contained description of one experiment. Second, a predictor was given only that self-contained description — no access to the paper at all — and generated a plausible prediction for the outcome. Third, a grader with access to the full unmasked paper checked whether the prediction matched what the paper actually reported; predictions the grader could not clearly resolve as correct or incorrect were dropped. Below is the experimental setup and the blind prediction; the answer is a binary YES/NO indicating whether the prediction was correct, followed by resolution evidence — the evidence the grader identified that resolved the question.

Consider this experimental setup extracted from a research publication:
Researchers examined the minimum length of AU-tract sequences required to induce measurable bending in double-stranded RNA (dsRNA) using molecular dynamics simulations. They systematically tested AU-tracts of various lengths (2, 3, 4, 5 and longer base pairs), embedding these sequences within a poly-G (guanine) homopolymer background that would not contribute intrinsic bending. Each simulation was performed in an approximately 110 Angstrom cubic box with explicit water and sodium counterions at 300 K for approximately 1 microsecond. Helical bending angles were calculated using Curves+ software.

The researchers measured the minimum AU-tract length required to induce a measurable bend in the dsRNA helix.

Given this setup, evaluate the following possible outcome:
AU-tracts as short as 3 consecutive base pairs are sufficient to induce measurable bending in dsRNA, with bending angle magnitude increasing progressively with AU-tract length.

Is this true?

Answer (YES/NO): YES